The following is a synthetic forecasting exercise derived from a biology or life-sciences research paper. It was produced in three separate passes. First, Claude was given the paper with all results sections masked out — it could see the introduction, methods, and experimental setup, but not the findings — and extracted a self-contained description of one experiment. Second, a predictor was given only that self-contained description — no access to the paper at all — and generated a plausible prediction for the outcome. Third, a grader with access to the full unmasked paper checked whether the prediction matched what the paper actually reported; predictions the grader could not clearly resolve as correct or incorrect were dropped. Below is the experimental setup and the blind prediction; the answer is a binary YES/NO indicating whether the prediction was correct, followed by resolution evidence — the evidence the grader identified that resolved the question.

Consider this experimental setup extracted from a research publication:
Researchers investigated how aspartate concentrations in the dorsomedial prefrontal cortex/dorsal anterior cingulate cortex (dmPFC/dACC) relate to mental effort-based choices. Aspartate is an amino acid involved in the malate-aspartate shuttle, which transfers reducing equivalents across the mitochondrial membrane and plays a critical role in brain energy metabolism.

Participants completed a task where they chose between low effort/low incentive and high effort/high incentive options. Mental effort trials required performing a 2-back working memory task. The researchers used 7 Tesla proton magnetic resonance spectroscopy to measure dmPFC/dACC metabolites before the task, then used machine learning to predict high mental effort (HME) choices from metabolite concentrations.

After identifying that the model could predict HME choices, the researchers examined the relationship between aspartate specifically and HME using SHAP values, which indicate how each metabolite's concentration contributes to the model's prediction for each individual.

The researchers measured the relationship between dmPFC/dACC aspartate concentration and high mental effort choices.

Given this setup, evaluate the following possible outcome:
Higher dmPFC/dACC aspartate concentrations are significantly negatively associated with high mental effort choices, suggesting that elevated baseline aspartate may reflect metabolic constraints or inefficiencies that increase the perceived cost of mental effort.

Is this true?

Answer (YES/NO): YES